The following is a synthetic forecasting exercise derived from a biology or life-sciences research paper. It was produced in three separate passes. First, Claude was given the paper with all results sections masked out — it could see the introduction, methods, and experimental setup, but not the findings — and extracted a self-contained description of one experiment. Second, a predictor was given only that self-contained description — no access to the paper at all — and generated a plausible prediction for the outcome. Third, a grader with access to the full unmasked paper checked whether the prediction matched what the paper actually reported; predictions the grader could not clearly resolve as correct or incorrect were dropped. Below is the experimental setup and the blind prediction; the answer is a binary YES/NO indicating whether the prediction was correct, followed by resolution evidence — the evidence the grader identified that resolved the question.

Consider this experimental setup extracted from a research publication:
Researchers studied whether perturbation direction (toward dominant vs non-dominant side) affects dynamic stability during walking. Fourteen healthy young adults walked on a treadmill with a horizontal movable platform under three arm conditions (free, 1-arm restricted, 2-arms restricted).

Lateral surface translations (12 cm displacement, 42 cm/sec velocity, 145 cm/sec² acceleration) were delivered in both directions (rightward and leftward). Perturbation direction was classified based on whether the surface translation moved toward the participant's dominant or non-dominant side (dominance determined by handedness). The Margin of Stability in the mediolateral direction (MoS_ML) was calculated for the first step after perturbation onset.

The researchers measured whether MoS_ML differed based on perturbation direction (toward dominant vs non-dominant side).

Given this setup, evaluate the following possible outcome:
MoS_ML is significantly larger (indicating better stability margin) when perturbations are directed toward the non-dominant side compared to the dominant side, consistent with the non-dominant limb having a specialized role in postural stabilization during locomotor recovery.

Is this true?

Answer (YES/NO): NO